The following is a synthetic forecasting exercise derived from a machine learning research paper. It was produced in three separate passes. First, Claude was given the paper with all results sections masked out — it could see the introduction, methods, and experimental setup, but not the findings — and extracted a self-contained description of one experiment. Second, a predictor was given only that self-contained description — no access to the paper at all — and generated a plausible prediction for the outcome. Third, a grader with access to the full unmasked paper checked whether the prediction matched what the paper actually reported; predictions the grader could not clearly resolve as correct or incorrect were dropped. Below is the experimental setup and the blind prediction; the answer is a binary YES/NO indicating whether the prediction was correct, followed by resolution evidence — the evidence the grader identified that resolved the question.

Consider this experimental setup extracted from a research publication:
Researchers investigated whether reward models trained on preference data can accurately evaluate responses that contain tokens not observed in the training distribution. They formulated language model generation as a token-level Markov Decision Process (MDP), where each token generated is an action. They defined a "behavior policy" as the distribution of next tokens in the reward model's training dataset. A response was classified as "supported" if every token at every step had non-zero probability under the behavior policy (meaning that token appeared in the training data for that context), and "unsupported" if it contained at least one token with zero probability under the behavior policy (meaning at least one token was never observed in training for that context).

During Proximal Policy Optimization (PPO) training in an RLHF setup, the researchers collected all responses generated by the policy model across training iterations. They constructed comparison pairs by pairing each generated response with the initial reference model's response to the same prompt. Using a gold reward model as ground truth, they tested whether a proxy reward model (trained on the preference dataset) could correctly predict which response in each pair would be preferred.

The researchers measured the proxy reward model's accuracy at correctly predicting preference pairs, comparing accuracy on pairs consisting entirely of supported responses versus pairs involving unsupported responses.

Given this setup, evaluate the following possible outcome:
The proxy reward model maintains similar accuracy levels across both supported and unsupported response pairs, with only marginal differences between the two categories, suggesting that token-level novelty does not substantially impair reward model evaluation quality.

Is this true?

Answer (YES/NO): NO